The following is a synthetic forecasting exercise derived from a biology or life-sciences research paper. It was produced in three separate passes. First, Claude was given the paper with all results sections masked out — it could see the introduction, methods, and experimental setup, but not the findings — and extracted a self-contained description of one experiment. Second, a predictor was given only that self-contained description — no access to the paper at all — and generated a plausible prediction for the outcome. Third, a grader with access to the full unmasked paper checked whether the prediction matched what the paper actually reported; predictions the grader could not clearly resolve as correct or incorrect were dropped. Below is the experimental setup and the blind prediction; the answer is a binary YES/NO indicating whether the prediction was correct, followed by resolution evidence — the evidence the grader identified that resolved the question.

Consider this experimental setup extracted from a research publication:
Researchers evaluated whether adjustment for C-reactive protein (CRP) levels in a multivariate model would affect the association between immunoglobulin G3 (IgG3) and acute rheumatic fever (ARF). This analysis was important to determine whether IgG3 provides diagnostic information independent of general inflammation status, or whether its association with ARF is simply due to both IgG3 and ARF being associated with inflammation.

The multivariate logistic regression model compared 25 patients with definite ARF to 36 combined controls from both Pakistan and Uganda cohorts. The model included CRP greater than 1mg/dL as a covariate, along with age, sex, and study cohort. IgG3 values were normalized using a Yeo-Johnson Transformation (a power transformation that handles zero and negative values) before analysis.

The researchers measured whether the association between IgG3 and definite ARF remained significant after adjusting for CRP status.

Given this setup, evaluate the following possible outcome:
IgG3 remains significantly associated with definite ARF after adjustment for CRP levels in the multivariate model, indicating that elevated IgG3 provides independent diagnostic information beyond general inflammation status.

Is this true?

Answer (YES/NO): YES